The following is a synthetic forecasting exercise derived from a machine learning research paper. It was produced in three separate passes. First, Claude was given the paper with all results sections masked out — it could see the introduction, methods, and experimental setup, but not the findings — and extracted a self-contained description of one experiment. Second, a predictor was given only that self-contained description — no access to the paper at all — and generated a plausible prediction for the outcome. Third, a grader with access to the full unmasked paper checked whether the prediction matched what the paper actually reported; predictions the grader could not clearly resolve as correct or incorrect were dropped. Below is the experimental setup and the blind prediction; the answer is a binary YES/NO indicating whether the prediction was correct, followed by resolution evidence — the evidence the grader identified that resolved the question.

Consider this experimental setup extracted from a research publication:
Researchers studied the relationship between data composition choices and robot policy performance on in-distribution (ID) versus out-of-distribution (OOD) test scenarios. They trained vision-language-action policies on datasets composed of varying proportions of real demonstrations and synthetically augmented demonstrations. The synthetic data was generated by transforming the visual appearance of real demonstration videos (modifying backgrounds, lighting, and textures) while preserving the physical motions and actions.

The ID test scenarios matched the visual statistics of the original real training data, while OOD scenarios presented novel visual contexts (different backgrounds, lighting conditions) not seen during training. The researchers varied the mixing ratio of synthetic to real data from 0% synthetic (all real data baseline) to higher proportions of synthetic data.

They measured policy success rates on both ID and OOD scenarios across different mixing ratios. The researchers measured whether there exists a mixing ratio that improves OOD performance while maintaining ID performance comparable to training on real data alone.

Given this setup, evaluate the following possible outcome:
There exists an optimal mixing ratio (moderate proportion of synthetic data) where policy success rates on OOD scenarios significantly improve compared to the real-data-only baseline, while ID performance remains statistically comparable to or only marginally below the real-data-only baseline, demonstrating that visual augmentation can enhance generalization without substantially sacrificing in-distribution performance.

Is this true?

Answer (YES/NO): NO